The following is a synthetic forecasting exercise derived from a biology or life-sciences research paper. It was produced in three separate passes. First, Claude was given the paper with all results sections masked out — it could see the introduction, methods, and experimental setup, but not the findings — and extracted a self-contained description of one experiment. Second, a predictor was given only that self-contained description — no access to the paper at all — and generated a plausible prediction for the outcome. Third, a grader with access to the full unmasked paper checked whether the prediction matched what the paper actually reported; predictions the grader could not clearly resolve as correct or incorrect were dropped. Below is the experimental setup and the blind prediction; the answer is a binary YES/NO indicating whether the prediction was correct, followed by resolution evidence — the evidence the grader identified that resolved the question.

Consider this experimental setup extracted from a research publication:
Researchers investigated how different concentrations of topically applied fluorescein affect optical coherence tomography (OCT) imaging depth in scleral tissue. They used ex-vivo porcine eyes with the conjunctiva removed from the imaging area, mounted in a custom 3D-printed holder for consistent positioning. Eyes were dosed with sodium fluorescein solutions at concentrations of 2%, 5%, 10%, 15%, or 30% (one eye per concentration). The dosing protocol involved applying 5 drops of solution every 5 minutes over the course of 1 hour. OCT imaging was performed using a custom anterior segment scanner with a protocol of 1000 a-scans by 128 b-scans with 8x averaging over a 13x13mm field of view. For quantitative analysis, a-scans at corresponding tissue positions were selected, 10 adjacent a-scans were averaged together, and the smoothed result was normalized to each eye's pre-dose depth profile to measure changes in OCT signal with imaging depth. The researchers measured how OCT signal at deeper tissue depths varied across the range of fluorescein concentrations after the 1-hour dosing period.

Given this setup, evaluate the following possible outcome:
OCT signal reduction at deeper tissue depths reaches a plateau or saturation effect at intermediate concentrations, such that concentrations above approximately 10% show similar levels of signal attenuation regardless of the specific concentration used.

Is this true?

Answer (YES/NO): NO